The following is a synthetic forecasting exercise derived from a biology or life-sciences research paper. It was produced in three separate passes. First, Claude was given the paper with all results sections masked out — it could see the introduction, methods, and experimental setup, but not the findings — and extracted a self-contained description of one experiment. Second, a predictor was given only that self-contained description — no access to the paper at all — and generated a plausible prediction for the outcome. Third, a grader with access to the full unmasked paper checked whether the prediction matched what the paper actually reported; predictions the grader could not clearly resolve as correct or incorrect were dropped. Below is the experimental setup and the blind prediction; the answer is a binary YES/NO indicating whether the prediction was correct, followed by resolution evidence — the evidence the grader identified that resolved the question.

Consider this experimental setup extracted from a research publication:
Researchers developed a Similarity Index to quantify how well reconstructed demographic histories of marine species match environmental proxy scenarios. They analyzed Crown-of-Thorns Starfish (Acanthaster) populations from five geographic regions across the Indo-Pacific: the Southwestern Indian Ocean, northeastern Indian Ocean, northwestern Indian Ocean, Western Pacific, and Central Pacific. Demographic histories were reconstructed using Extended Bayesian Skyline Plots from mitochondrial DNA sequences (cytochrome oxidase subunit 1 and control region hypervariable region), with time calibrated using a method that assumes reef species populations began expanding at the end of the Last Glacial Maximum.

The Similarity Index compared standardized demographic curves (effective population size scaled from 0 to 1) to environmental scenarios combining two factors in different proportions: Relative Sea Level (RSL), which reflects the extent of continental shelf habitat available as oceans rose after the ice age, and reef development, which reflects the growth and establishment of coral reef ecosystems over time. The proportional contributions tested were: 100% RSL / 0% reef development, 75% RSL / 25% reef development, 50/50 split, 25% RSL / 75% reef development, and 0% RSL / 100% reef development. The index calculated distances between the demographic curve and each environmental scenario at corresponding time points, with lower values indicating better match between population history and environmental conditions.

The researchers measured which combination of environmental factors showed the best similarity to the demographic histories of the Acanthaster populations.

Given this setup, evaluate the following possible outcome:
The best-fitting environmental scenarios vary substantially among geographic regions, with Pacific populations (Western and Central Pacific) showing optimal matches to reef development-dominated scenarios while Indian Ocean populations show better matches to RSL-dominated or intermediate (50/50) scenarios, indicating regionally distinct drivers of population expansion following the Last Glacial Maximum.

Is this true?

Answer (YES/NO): YES